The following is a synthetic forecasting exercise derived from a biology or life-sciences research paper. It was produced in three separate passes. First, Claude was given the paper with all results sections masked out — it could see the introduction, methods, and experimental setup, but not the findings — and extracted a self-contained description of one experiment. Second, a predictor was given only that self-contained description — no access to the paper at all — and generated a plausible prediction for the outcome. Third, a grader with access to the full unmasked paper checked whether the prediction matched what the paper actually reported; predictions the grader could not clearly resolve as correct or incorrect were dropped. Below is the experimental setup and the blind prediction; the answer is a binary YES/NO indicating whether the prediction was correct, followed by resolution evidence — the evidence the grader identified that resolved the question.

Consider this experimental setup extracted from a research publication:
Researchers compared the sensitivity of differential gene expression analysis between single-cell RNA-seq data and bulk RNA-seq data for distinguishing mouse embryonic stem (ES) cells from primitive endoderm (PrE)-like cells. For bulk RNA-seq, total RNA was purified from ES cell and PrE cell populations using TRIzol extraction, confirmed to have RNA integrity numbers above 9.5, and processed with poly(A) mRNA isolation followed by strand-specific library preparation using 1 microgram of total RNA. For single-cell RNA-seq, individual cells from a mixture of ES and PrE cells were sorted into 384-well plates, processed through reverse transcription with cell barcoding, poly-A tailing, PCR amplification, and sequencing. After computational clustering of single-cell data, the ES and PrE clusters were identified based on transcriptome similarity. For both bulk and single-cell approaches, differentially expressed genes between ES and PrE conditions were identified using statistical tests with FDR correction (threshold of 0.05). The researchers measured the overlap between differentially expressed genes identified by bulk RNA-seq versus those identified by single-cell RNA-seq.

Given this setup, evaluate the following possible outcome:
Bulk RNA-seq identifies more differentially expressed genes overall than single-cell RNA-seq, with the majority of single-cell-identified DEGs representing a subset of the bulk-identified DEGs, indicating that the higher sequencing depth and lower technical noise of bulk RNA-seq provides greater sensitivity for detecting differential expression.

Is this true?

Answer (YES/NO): NO